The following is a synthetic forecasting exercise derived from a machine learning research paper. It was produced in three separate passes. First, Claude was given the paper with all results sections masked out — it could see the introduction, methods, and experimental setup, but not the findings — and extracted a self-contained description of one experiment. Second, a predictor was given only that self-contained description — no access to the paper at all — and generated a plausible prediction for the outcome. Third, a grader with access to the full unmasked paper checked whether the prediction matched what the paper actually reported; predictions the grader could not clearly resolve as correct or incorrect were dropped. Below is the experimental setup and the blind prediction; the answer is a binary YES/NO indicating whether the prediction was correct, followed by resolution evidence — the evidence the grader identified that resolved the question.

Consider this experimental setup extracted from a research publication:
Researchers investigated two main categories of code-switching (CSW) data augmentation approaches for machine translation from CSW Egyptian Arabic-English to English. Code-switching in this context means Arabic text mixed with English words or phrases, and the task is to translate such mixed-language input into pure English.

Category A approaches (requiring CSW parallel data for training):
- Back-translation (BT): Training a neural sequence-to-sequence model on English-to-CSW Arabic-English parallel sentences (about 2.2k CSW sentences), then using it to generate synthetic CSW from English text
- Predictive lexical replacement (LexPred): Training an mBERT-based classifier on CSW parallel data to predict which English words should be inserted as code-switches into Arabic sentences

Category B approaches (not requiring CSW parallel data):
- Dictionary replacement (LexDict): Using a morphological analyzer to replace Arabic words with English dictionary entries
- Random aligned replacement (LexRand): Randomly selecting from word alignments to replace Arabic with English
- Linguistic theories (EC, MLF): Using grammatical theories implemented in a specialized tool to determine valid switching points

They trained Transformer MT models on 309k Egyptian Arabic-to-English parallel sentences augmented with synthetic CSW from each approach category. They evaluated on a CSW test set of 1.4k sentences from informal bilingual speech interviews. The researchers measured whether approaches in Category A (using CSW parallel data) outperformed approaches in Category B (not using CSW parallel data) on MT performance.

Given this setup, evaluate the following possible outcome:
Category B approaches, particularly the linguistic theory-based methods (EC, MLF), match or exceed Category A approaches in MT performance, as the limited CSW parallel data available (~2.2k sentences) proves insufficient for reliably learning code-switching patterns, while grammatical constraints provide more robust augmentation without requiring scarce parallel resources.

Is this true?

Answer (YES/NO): NO